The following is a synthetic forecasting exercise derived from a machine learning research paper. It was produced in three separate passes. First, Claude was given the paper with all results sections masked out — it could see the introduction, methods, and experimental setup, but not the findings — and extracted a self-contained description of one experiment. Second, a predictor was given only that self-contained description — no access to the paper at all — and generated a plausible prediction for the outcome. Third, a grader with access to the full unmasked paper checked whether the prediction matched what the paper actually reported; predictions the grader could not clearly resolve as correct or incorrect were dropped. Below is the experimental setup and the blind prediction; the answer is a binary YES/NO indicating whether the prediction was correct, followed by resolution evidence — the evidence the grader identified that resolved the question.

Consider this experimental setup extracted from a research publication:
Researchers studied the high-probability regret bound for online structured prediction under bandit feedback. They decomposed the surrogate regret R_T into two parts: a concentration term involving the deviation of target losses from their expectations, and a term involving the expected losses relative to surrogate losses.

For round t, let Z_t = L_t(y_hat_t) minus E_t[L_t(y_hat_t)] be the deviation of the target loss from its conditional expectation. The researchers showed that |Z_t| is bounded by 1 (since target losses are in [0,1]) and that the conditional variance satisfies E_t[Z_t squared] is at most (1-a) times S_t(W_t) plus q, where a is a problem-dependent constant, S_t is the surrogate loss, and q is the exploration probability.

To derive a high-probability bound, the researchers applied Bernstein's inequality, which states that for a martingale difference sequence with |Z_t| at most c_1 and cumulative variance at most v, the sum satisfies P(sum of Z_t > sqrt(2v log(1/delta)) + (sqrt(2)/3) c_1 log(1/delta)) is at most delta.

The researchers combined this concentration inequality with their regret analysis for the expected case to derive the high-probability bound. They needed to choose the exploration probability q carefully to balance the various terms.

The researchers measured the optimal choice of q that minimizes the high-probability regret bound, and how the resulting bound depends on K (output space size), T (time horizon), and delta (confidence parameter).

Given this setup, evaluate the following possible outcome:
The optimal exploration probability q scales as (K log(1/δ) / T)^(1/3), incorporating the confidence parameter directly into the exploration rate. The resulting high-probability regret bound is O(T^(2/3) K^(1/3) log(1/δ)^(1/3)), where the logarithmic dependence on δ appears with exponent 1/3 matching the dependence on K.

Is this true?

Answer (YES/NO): NO